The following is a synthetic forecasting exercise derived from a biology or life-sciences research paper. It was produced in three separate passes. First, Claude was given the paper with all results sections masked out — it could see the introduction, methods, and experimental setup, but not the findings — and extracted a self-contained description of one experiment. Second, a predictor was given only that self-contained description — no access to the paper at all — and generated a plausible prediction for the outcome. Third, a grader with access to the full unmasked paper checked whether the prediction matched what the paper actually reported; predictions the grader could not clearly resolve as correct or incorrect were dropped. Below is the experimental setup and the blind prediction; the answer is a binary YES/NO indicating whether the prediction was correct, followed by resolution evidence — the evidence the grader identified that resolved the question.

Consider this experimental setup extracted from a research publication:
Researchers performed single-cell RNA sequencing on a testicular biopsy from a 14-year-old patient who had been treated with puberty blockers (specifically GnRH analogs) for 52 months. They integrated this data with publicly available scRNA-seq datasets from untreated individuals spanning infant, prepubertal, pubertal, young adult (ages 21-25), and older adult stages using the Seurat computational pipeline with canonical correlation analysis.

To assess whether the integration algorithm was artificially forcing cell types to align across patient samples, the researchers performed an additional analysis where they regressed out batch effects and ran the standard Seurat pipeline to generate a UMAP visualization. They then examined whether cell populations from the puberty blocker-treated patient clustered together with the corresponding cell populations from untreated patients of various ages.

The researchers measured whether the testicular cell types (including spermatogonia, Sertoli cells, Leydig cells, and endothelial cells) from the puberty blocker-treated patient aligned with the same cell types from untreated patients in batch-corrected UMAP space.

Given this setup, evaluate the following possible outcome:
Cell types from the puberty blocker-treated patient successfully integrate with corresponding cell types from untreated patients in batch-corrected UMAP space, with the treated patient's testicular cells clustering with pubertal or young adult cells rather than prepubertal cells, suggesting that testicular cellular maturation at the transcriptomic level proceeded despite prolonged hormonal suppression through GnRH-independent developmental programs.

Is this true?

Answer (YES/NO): NO